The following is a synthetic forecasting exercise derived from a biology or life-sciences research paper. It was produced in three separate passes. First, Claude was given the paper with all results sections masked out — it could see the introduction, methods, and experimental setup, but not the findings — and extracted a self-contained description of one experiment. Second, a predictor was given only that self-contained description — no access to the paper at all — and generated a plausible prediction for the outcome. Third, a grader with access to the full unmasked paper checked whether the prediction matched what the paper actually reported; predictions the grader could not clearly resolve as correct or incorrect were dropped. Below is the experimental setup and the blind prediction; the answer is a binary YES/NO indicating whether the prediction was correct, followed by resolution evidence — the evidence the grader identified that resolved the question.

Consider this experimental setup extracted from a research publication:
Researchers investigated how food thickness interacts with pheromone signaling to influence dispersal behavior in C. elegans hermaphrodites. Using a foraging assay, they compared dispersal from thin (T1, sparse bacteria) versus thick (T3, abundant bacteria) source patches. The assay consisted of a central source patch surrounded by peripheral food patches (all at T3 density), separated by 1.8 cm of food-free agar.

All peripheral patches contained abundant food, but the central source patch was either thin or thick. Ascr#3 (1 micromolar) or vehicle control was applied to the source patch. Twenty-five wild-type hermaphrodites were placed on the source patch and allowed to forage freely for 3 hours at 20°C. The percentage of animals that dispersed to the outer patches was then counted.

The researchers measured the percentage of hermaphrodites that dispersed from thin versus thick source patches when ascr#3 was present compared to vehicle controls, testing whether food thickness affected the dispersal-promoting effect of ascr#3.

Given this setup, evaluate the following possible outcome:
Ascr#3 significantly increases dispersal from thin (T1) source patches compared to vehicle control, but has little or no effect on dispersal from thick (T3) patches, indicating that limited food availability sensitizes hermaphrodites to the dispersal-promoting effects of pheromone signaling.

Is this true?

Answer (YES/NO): YES